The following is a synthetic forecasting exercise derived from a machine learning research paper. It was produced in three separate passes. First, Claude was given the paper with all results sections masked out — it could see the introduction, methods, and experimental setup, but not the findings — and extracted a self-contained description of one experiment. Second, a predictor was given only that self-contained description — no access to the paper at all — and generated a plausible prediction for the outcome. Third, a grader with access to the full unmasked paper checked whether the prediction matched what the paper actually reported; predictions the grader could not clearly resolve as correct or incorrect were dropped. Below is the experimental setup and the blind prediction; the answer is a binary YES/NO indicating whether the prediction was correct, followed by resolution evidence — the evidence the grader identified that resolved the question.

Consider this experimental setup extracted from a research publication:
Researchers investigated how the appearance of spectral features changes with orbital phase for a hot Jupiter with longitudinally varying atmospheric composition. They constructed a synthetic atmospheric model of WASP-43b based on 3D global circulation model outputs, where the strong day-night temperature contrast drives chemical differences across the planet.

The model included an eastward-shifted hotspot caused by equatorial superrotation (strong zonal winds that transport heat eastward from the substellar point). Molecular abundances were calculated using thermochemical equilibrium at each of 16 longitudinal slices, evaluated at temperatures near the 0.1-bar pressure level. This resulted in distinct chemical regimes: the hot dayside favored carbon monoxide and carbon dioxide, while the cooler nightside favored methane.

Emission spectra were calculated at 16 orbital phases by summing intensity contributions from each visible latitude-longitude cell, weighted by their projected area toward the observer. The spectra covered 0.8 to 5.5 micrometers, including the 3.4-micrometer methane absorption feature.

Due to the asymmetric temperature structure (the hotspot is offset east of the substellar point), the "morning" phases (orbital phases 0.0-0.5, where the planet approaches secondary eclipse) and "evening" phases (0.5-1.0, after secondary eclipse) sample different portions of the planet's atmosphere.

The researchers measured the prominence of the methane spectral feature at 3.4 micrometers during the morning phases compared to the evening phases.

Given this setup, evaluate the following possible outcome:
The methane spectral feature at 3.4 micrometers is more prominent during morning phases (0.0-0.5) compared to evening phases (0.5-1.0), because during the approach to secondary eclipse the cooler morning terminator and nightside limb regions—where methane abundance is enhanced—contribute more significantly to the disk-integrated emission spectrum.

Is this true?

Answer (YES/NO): NO